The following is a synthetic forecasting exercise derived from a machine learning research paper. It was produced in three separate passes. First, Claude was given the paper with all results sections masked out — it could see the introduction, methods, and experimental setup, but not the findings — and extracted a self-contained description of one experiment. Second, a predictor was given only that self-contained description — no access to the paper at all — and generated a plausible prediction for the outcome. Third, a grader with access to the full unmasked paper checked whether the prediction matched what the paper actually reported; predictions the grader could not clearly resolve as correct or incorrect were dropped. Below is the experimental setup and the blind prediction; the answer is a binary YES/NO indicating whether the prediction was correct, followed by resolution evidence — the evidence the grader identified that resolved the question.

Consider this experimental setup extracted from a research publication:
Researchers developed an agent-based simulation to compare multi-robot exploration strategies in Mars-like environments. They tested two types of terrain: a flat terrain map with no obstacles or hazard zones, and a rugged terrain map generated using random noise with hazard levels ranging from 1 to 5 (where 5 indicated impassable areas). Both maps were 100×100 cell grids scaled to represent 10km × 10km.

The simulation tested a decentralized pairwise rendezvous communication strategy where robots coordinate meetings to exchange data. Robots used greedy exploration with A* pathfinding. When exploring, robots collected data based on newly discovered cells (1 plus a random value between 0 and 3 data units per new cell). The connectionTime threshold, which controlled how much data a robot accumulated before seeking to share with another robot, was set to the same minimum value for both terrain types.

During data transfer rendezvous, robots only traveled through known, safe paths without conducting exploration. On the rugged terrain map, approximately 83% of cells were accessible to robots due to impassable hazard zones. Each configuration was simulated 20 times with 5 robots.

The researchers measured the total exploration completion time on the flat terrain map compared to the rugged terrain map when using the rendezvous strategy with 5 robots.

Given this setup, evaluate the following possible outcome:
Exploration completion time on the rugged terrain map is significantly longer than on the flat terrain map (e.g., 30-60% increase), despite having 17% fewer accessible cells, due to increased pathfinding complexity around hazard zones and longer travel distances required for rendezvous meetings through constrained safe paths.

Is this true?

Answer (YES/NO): NO